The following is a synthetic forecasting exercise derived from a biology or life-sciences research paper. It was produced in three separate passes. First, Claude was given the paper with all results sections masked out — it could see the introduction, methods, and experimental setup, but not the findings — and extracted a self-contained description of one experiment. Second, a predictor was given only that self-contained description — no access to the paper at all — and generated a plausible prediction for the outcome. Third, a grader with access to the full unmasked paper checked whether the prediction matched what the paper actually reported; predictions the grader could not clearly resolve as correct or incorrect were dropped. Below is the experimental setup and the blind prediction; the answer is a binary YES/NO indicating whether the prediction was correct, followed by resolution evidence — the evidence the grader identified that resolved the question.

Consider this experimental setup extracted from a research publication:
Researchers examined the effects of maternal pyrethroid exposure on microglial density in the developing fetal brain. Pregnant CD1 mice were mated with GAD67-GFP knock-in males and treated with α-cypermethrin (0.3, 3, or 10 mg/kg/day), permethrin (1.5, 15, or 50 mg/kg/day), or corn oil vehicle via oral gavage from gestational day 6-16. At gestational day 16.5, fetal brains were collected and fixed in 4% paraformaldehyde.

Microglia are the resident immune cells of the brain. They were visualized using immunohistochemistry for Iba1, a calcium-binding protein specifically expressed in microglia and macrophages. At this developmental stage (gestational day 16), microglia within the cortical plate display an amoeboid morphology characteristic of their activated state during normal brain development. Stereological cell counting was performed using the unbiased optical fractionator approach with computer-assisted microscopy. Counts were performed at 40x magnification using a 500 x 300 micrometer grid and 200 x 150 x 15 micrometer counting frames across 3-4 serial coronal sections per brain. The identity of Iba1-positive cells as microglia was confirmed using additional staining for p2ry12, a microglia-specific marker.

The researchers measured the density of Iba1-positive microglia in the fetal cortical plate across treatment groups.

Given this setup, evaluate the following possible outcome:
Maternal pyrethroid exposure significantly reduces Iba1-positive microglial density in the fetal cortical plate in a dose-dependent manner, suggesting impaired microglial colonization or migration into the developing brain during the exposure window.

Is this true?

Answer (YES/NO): NO